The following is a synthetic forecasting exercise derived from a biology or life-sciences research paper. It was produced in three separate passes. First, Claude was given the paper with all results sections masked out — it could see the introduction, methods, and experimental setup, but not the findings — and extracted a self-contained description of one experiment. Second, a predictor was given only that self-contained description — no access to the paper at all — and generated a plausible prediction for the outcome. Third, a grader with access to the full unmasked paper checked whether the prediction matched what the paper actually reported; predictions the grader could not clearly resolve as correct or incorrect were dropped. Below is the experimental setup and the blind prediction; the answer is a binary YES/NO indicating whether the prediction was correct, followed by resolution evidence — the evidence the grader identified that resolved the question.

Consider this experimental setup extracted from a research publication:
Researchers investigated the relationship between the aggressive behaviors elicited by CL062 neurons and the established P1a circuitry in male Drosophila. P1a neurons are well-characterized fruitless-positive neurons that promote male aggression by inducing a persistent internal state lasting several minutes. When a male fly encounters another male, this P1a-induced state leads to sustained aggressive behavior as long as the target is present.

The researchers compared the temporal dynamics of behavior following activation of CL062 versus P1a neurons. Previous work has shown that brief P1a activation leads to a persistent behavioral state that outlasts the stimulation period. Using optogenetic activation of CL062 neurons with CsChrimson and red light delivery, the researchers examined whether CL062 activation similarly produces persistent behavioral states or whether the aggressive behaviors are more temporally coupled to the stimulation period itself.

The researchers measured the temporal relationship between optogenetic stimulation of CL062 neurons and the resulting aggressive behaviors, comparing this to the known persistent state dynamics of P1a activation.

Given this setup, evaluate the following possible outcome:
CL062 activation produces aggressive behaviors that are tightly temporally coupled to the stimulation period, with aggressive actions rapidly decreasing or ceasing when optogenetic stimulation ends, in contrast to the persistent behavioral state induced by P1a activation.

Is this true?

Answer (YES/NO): YES